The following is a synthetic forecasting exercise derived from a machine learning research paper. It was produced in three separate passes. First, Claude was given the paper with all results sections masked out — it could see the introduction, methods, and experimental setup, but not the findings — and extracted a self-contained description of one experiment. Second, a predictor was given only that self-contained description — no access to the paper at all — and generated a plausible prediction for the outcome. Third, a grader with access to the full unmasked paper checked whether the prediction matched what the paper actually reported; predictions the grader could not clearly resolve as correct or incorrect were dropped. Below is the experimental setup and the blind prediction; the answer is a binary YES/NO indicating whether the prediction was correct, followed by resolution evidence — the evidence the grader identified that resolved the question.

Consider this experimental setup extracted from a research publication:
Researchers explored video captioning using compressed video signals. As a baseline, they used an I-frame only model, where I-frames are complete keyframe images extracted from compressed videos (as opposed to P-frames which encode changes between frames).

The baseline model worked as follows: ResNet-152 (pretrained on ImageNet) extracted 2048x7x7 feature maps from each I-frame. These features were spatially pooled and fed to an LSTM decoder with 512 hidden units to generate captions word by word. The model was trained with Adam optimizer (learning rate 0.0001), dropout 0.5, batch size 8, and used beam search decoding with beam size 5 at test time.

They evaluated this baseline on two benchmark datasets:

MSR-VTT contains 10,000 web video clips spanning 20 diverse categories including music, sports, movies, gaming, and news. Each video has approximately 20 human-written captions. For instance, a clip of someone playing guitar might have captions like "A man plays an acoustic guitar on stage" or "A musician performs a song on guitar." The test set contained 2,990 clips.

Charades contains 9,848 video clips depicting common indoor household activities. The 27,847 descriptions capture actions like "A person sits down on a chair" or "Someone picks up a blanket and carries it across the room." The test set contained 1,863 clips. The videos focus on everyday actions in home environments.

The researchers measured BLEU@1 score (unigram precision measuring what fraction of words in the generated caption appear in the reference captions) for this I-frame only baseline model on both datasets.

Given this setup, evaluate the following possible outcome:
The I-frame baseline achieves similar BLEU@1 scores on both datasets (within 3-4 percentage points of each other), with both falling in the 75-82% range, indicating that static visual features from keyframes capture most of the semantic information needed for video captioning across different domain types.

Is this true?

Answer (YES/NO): NO